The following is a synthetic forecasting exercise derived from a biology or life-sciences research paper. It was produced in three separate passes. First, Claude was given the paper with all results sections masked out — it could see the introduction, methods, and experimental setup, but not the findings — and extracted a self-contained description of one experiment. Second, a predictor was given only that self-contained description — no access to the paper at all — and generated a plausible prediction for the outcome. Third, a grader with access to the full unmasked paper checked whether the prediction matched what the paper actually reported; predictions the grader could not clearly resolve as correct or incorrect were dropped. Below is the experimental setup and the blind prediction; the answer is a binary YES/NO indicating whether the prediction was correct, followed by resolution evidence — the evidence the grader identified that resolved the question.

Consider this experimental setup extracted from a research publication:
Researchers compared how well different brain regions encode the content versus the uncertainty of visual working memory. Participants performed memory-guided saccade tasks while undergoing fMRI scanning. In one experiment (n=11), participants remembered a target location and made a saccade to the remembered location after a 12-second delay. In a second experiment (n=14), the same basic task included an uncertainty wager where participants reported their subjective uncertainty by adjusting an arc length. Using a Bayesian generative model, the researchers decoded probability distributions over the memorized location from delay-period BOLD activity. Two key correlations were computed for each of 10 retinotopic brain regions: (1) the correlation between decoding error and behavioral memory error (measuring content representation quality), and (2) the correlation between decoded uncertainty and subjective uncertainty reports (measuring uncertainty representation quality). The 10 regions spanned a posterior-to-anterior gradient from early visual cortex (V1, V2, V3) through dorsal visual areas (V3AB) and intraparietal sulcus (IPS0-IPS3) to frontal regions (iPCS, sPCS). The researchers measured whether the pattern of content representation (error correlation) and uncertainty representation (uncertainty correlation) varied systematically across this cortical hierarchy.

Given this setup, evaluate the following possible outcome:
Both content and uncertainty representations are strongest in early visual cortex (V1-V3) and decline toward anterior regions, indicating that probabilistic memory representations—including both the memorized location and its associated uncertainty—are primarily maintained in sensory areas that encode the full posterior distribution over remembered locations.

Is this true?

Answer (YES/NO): NO